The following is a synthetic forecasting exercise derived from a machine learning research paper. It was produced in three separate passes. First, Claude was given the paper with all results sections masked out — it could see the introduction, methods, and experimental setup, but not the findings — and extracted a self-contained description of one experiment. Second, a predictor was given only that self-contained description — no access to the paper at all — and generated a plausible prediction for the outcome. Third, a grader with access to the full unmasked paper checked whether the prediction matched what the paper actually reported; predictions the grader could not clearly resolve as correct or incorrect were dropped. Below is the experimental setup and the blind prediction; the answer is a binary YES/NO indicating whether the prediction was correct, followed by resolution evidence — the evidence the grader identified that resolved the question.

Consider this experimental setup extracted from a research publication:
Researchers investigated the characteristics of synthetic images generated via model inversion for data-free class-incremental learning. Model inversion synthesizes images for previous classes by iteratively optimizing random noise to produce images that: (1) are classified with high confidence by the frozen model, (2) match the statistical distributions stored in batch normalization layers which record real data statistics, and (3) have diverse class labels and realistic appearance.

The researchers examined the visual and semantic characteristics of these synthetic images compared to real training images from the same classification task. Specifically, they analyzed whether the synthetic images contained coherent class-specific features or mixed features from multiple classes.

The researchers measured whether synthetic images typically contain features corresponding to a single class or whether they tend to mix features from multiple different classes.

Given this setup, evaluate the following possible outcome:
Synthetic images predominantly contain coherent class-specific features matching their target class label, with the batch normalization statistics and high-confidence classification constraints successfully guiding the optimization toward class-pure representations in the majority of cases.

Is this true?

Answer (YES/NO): NO